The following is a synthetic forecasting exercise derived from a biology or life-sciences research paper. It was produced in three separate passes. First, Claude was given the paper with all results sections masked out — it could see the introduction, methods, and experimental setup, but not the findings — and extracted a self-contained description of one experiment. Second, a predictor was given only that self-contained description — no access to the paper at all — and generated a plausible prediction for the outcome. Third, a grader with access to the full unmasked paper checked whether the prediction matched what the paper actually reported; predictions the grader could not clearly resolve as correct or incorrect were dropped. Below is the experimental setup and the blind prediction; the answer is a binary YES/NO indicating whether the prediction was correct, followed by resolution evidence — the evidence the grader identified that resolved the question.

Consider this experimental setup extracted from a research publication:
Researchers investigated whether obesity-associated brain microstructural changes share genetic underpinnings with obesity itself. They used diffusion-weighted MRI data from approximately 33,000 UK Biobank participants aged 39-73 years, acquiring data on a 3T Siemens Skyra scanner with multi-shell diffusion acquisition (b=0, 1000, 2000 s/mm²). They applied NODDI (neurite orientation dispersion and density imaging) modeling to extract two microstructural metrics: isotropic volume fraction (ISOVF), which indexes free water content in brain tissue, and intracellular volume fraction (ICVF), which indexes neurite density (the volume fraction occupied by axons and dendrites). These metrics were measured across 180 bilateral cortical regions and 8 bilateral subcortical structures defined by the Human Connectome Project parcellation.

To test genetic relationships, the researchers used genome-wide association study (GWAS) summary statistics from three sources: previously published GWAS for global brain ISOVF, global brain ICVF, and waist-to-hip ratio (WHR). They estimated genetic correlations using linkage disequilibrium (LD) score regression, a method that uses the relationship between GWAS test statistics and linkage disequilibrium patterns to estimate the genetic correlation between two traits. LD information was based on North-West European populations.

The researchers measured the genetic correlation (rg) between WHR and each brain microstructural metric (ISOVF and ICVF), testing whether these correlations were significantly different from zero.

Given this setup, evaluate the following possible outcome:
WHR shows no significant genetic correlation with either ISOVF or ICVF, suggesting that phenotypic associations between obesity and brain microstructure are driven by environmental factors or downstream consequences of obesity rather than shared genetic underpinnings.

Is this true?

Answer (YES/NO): NO